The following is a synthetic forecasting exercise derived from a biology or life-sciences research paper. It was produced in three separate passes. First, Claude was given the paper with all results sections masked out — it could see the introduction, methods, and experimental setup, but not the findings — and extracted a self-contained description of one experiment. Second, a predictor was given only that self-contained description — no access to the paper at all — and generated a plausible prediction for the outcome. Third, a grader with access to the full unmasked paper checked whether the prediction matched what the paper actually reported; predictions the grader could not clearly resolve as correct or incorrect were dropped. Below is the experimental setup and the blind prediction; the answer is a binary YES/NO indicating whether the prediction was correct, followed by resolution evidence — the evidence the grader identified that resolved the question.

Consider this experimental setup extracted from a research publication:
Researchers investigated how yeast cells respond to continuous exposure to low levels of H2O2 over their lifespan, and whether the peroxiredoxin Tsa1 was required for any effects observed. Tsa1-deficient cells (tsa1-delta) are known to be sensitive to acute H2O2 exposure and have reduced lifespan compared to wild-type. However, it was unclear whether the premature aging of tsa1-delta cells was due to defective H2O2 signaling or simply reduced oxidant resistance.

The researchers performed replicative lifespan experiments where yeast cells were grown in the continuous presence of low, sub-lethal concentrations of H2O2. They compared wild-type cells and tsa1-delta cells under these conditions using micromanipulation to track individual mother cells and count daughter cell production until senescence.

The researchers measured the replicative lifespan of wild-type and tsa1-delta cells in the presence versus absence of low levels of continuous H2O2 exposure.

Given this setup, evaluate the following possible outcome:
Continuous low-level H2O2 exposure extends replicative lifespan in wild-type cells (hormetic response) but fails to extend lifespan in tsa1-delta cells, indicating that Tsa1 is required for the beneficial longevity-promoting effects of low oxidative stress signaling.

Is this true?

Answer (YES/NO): YES